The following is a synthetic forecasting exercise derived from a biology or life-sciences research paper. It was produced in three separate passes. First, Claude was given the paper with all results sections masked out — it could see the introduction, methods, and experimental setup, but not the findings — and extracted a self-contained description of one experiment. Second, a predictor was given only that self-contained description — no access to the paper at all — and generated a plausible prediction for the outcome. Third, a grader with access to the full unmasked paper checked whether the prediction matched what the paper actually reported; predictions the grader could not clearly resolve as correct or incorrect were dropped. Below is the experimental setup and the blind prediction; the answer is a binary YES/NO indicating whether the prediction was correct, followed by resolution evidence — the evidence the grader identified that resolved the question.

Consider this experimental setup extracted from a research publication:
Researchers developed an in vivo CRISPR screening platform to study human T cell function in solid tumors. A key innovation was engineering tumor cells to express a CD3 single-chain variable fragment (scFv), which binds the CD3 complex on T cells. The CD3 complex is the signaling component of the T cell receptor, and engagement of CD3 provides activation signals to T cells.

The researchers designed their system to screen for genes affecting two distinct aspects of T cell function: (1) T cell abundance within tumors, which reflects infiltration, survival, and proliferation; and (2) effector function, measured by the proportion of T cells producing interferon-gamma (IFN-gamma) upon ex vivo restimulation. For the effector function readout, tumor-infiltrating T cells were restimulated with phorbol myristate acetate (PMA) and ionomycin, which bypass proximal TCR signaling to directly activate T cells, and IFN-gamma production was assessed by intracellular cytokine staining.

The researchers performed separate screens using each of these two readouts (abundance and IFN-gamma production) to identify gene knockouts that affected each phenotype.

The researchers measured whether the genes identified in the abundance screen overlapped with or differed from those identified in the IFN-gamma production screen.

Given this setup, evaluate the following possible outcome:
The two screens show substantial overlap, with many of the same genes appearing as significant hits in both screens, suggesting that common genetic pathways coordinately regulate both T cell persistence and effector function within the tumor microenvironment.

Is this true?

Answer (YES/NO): NO